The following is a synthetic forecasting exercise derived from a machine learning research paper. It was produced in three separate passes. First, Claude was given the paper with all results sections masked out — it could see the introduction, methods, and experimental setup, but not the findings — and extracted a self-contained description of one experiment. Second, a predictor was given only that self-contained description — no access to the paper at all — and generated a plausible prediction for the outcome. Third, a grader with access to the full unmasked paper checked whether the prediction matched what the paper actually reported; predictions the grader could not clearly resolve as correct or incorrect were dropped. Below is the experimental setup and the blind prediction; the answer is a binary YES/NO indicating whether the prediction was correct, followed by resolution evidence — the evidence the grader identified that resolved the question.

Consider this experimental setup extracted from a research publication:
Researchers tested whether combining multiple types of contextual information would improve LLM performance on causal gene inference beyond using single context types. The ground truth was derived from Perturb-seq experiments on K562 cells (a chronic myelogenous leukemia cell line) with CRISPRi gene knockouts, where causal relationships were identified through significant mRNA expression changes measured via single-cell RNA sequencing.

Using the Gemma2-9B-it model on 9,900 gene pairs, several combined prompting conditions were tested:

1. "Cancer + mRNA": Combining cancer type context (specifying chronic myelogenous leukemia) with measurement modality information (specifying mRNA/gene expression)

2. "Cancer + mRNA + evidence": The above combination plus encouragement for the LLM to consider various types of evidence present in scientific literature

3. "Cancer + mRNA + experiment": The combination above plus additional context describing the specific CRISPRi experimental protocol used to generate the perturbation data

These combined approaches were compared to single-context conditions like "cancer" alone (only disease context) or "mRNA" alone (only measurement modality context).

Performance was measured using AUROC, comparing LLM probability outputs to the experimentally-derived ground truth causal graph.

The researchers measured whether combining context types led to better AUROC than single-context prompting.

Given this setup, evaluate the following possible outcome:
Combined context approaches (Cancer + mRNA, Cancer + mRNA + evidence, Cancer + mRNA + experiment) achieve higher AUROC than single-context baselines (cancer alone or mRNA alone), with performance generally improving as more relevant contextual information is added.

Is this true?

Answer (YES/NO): NO